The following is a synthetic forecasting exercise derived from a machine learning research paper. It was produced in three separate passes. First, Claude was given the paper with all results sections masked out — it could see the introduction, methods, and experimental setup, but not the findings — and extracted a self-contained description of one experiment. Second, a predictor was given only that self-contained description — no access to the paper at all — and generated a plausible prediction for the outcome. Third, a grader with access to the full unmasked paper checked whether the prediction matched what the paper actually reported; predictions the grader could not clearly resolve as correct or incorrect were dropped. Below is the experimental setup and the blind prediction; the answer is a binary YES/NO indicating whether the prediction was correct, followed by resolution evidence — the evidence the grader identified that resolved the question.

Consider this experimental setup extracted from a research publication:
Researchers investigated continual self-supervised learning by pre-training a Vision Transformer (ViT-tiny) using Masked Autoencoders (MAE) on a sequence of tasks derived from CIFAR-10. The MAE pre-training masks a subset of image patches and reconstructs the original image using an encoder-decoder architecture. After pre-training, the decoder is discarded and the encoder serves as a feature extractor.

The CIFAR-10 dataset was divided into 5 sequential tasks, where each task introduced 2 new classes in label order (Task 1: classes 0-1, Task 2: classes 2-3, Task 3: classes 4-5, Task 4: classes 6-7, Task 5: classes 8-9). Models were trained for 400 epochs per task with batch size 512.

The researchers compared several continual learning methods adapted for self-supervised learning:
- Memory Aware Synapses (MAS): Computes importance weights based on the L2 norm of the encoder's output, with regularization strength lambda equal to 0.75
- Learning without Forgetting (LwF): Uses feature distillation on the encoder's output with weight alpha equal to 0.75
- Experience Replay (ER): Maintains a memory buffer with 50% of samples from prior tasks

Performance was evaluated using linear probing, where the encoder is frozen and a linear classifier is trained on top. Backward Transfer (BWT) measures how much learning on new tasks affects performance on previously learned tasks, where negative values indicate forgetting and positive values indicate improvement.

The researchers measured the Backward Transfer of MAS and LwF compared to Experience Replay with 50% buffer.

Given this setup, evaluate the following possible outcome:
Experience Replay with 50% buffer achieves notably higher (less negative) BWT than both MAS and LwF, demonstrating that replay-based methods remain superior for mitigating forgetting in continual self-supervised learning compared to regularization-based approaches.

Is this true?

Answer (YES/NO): NO